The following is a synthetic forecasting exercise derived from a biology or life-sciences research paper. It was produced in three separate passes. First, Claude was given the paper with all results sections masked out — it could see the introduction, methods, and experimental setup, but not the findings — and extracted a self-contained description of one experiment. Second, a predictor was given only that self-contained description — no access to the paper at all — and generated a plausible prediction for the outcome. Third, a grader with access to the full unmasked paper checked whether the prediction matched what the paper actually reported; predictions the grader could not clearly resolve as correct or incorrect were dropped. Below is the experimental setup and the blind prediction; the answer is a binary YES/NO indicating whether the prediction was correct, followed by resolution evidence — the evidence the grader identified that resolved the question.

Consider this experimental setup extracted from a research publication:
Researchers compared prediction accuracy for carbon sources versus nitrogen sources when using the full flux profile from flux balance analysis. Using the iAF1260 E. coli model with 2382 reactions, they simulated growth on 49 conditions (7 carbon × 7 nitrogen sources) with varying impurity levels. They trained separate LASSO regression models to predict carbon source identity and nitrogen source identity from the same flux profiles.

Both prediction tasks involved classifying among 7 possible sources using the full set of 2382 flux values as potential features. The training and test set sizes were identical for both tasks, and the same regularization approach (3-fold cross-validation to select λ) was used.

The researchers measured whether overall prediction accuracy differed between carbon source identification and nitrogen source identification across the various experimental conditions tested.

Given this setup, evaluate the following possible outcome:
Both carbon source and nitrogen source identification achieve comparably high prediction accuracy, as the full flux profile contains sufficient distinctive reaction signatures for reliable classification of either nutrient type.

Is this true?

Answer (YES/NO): NO